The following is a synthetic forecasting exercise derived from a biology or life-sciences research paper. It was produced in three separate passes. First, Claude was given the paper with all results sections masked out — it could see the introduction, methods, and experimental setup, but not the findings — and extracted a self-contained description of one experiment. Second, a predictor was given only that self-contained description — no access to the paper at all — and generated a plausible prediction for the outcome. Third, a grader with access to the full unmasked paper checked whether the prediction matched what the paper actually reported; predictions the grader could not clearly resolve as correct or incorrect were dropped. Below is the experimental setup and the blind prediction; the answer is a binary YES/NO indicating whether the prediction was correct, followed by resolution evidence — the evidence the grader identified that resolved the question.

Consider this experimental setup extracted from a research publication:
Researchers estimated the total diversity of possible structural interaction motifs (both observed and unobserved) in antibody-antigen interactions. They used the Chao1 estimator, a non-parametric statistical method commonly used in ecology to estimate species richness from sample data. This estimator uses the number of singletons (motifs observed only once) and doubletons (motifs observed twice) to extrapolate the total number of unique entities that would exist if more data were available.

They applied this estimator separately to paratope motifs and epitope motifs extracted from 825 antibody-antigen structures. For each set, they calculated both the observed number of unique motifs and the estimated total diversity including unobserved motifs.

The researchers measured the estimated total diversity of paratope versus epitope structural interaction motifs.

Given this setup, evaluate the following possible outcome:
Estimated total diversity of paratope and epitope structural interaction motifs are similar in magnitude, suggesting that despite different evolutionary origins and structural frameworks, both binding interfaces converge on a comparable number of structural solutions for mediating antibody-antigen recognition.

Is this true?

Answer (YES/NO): NO